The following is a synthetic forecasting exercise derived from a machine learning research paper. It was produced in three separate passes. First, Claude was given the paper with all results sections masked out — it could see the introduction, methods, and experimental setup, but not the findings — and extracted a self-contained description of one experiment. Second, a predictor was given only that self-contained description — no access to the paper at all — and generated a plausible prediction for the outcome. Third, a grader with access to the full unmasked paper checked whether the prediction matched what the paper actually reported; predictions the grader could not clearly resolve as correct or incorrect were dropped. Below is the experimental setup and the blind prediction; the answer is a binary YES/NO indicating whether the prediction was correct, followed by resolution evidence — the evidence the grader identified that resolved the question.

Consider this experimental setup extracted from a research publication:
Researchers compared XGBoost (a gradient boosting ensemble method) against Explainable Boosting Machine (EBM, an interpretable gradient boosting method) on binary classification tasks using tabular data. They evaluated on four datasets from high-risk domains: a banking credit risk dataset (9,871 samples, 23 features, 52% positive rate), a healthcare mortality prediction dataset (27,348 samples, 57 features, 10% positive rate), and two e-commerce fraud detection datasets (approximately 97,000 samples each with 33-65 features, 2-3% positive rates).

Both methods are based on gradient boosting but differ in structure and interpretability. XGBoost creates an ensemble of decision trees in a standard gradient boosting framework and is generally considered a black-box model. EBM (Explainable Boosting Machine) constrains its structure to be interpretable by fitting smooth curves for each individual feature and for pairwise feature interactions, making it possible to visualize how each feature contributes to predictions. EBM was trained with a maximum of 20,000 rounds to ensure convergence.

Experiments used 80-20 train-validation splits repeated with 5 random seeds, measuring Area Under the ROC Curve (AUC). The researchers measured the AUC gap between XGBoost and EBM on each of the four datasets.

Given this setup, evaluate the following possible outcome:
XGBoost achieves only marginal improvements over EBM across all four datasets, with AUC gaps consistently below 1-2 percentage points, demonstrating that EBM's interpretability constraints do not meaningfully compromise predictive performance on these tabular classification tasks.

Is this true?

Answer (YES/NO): NO